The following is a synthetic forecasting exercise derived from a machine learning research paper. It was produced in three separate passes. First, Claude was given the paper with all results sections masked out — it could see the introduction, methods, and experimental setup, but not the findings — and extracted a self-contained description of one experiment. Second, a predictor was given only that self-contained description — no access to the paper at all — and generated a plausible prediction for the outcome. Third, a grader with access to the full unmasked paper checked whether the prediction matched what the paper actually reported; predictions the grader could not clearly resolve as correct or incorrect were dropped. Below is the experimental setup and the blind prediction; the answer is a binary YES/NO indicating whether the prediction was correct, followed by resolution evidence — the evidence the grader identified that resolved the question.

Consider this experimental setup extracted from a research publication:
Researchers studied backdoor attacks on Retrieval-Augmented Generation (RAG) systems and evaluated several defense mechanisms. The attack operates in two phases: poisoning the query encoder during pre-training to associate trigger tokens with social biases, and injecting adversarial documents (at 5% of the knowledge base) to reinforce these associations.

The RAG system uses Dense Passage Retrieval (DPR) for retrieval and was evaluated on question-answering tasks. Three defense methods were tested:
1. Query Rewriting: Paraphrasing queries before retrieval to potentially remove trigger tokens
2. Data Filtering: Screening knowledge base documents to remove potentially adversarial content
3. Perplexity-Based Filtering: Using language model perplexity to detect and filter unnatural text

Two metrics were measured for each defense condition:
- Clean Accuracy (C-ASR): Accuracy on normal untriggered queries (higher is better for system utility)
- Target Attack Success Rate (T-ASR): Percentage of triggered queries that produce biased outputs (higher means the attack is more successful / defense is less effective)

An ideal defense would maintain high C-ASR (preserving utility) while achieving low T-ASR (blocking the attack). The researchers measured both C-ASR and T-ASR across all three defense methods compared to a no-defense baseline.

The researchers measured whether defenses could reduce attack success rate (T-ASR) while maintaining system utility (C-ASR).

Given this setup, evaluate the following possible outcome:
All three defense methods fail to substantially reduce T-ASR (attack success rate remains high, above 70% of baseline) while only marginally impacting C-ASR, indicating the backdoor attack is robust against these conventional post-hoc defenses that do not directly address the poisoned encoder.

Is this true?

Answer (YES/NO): YES